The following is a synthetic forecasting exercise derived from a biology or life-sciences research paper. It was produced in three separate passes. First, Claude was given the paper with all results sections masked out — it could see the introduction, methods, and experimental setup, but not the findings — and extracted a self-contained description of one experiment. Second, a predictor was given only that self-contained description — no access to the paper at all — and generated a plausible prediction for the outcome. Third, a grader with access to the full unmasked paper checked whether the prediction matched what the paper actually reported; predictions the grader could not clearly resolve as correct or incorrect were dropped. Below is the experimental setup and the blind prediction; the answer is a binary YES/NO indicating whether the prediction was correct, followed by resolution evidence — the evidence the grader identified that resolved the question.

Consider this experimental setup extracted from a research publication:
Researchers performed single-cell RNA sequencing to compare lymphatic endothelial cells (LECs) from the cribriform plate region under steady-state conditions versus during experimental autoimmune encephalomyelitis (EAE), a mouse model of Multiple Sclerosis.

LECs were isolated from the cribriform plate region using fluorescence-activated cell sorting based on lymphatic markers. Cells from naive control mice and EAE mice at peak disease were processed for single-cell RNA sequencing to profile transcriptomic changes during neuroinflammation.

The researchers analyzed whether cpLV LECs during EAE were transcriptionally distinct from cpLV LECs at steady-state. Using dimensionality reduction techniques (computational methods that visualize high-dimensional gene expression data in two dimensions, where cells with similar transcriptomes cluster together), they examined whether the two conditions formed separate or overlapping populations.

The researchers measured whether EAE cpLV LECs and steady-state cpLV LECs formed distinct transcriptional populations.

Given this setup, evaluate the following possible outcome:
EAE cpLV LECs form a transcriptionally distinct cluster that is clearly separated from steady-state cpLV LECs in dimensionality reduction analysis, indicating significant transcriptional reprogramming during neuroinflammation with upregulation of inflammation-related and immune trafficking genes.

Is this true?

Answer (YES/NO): YES